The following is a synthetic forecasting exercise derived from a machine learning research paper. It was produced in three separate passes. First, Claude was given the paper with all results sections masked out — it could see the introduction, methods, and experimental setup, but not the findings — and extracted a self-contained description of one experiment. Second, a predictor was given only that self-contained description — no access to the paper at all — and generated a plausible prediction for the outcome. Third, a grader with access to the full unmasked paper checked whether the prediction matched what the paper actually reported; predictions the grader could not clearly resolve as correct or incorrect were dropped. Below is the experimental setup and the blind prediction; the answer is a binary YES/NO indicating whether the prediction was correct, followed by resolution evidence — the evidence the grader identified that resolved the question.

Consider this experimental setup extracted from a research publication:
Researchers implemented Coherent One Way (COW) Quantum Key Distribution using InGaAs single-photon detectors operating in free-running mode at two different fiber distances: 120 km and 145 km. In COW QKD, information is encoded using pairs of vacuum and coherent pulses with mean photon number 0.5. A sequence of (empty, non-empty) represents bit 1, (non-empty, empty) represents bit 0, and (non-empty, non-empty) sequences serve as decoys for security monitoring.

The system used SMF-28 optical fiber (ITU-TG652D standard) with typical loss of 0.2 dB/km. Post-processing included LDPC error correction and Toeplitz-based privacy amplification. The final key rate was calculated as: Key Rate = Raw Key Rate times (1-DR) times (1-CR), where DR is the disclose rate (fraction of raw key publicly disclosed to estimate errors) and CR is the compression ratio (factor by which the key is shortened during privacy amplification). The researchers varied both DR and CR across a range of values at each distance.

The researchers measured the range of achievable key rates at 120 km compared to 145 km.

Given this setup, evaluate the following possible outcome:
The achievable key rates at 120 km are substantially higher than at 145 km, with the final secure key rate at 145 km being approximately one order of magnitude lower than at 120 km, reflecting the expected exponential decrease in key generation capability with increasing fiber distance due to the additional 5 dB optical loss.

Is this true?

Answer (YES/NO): NO